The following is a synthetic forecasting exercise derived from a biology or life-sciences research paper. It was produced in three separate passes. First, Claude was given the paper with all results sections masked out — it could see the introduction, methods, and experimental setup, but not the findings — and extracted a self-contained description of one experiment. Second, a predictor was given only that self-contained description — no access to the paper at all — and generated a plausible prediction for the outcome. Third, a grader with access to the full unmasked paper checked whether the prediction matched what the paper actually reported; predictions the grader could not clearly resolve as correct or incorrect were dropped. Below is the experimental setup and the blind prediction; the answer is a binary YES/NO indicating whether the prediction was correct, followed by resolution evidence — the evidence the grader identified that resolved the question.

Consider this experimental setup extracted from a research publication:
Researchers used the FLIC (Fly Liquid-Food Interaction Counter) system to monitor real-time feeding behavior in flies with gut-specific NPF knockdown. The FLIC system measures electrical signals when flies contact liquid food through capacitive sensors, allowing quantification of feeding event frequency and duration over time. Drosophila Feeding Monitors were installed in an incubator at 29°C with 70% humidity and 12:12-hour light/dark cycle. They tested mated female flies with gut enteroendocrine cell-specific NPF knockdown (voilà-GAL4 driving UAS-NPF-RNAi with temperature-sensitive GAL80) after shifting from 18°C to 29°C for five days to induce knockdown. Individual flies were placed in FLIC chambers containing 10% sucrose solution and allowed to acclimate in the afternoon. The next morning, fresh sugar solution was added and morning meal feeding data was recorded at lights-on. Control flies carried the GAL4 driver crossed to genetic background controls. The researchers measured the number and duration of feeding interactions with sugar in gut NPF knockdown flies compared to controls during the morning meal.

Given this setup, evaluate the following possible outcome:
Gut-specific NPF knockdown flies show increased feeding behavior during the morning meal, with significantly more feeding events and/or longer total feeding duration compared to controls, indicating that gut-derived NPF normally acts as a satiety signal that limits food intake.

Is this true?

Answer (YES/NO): YES